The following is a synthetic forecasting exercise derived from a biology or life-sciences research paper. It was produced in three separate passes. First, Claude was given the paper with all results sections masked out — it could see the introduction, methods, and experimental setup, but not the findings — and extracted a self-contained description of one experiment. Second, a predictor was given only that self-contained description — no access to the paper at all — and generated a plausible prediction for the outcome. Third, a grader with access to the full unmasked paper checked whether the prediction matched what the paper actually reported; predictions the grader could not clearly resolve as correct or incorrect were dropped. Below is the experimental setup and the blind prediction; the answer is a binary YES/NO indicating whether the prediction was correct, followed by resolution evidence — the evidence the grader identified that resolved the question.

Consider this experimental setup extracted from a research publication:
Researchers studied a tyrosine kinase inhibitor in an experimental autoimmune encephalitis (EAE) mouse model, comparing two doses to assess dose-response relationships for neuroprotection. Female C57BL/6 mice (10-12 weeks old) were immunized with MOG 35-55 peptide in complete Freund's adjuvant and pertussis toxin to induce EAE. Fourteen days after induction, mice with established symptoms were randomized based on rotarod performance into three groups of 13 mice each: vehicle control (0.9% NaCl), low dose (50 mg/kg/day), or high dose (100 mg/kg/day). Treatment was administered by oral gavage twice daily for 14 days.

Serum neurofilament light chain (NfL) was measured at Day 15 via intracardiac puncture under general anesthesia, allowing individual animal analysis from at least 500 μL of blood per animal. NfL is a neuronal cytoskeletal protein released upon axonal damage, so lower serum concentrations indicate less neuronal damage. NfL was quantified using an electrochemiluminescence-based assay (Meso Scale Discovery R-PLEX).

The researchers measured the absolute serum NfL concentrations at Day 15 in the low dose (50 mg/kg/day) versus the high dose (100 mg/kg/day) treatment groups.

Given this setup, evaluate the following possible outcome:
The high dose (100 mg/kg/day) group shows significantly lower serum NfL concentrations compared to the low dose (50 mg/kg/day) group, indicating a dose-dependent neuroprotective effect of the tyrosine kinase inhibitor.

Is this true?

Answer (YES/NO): YES